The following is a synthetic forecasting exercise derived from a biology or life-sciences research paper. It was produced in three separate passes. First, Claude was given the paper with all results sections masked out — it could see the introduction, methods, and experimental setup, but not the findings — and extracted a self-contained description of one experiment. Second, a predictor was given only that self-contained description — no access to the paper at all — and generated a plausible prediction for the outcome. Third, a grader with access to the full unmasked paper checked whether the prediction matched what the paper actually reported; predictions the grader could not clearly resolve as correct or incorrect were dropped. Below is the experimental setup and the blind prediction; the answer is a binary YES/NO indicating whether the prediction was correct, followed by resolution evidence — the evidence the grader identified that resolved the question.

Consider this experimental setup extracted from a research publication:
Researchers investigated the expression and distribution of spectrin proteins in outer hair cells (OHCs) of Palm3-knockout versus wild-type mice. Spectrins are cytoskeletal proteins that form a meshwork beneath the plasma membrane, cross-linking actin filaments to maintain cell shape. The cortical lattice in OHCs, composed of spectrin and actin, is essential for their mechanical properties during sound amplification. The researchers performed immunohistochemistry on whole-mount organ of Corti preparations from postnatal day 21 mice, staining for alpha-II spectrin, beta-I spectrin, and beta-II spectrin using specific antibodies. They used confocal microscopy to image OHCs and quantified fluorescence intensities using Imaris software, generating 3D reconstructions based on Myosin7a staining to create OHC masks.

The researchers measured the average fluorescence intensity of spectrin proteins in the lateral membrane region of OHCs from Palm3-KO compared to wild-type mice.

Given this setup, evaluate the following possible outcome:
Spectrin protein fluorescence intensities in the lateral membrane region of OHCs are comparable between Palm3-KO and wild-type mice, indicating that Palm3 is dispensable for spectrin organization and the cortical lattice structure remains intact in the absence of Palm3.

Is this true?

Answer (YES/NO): NO